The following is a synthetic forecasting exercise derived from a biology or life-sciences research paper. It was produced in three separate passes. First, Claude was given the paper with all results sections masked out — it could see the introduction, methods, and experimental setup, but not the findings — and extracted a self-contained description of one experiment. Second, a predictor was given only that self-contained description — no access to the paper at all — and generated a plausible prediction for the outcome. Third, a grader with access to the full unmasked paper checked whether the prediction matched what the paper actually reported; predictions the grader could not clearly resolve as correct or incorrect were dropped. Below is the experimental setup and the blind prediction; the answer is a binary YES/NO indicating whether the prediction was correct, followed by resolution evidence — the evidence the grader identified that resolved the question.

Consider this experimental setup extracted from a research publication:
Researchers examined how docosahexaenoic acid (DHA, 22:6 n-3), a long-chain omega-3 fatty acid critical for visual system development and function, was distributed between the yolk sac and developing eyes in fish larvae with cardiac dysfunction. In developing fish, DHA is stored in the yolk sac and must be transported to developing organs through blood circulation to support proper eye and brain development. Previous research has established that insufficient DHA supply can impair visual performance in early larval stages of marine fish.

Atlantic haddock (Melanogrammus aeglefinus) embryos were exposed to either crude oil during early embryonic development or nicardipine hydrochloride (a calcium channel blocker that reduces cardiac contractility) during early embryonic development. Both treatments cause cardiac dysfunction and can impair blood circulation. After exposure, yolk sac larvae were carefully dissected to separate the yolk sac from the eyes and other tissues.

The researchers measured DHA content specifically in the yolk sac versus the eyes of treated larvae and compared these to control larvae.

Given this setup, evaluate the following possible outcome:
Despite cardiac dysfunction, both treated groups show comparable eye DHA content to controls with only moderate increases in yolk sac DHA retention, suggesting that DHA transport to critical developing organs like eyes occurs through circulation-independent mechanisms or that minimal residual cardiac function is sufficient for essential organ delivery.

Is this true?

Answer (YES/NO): NO